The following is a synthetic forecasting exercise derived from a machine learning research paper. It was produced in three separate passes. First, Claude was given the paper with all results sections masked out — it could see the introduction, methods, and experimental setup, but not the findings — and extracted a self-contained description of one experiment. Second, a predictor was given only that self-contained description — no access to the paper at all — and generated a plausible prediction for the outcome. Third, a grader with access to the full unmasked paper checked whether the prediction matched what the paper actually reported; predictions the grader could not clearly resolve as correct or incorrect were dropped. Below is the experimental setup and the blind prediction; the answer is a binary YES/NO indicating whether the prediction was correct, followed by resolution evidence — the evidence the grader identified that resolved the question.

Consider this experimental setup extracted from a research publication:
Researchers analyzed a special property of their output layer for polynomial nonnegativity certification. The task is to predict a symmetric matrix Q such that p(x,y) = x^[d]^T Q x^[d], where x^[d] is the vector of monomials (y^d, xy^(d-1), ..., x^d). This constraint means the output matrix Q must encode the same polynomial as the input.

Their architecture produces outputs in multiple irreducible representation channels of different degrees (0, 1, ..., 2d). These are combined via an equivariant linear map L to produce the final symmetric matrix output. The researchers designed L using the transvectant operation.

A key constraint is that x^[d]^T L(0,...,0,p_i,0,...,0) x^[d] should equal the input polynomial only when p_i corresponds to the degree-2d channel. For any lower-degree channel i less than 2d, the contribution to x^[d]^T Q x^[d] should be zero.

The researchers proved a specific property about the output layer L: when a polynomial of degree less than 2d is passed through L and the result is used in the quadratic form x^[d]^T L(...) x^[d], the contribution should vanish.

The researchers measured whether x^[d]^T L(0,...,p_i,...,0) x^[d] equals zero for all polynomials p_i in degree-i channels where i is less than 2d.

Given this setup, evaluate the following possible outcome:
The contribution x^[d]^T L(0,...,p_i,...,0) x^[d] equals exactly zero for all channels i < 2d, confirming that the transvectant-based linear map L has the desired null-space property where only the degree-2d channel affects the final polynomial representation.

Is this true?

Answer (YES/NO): YES